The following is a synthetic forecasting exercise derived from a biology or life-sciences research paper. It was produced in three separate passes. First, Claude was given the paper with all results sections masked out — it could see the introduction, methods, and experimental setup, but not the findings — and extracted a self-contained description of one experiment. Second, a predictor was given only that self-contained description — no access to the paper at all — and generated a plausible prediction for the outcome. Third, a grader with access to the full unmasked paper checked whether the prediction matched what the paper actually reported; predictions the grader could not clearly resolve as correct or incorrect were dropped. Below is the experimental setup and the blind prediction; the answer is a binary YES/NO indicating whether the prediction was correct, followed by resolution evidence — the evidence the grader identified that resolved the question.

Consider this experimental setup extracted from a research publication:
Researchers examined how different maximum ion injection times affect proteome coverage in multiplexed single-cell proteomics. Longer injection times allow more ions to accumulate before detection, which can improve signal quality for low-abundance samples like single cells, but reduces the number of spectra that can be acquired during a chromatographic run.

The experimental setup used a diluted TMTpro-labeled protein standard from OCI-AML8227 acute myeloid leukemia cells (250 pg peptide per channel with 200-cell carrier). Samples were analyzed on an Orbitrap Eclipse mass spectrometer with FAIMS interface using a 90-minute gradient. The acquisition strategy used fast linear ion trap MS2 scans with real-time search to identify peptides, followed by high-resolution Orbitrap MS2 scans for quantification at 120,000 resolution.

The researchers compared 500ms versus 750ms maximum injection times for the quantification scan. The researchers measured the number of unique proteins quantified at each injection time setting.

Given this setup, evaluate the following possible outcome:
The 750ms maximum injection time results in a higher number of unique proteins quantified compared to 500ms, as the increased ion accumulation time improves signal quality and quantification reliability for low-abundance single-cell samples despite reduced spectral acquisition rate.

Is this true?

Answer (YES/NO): NO